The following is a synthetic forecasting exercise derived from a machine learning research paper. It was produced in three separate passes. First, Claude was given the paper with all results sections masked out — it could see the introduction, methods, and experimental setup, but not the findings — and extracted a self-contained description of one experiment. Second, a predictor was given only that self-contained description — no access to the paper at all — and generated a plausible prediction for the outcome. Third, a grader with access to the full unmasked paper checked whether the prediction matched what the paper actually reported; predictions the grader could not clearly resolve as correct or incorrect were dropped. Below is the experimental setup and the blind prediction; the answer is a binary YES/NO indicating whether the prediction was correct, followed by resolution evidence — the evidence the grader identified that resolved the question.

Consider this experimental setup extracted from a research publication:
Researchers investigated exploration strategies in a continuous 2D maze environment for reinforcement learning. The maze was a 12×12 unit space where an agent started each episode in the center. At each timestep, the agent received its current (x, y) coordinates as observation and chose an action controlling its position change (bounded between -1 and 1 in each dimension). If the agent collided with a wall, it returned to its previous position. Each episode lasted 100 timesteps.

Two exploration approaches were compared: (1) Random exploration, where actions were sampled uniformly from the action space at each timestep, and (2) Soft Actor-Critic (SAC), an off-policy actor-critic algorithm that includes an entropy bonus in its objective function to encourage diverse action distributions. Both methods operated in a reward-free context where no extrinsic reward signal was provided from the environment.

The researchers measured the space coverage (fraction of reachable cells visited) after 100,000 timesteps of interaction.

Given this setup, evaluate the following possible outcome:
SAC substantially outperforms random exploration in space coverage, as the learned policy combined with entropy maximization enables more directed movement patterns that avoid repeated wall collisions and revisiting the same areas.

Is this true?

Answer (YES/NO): NO